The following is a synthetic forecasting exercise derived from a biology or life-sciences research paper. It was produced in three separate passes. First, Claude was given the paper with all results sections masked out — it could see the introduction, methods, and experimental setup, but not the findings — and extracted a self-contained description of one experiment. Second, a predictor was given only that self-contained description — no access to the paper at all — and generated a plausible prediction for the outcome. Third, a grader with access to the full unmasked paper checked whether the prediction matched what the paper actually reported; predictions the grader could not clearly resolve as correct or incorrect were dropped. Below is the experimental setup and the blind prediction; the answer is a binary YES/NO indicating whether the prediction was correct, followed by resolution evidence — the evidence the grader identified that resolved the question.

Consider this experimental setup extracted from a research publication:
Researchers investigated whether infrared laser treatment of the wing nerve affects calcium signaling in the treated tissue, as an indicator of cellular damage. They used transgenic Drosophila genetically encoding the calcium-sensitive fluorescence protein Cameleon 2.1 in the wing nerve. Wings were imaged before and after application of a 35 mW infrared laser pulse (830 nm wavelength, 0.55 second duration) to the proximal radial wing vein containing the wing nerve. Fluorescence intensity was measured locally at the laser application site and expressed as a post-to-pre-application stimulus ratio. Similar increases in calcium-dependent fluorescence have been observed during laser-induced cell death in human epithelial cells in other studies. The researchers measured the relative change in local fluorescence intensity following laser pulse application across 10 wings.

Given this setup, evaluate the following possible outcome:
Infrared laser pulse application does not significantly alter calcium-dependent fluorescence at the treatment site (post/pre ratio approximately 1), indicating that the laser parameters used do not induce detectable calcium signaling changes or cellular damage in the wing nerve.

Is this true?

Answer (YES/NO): NO